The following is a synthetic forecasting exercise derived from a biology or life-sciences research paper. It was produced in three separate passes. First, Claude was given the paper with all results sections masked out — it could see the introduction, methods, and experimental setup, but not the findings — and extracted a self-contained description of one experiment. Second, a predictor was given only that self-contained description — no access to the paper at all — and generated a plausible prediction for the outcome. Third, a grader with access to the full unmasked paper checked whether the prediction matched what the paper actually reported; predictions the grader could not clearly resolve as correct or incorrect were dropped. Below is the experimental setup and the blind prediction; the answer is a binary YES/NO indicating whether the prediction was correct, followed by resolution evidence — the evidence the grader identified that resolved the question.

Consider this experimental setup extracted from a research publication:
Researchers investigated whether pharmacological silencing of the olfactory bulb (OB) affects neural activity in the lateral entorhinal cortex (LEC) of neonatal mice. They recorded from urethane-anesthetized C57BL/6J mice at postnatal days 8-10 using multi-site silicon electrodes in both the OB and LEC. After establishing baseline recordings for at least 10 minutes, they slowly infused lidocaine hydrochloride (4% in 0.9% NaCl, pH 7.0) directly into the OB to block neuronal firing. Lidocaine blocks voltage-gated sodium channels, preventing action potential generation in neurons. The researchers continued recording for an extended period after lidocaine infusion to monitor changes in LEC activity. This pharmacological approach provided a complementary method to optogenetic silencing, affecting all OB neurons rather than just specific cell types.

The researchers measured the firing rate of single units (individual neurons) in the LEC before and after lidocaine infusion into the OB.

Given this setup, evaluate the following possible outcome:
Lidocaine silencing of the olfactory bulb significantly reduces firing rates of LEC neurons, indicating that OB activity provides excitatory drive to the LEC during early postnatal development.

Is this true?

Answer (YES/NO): YES